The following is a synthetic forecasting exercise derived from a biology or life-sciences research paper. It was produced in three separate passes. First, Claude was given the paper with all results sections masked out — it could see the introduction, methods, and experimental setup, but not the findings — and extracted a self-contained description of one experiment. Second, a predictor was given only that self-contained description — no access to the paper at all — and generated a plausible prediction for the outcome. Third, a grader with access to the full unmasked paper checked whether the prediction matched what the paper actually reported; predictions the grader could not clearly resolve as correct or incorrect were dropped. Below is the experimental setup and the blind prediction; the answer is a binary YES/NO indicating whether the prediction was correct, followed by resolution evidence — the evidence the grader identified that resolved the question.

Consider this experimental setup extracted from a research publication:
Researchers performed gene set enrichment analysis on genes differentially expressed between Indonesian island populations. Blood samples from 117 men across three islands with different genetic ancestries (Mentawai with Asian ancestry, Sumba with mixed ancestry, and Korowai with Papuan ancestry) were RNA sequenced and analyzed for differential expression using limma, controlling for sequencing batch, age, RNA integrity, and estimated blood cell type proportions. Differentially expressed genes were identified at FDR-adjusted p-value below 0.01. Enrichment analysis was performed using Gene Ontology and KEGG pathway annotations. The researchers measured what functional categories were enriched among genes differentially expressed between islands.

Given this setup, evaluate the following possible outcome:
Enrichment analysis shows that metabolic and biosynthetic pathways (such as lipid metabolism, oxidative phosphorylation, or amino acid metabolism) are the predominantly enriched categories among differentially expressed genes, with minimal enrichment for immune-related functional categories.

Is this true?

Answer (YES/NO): NO